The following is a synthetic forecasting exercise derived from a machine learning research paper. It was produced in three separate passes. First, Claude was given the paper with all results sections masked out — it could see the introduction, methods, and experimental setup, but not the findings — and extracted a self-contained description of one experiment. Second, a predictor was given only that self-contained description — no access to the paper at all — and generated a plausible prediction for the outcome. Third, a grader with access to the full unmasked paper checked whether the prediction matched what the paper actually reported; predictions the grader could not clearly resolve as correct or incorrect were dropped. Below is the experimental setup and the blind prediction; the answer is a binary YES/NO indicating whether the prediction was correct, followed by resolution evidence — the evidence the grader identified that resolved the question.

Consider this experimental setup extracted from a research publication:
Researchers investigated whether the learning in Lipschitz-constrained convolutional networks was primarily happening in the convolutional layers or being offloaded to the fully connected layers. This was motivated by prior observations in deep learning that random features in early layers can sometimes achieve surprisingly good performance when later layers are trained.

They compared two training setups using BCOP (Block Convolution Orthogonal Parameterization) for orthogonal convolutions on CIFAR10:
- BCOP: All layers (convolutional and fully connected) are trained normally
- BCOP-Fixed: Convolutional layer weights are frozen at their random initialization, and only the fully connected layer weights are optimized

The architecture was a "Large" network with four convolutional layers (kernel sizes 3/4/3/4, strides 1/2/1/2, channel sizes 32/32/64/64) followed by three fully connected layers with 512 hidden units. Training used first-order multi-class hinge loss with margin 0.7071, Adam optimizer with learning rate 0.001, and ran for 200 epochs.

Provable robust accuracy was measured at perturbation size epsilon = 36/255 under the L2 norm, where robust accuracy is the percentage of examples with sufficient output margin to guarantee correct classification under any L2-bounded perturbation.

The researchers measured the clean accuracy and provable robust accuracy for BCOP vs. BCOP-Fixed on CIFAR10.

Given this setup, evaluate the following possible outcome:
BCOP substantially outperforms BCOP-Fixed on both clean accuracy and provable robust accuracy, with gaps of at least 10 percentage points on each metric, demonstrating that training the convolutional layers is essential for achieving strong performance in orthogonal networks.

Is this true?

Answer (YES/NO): YES